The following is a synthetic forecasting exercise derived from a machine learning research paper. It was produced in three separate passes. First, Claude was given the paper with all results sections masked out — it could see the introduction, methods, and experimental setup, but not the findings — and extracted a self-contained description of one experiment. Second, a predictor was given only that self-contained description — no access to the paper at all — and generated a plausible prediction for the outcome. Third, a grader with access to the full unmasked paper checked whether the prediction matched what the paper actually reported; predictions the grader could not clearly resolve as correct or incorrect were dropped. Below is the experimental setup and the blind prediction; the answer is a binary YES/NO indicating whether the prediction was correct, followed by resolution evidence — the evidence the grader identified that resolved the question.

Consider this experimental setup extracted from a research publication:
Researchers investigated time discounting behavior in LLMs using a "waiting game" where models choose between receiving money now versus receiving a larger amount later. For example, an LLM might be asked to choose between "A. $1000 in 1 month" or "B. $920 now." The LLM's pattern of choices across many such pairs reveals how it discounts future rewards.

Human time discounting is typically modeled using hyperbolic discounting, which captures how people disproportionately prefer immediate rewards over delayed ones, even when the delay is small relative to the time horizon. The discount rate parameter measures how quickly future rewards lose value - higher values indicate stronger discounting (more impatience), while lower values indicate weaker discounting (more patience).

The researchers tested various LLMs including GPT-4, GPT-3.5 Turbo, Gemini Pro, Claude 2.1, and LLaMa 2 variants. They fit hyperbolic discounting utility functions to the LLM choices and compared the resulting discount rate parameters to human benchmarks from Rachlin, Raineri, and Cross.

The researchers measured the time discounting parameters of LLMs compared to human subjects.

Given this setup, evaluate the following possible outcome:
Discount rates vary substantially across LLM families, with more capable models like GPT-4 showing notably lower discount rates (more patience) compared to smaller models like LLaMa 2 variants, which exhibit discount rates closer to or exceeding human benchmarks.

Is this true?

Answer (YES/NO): NO